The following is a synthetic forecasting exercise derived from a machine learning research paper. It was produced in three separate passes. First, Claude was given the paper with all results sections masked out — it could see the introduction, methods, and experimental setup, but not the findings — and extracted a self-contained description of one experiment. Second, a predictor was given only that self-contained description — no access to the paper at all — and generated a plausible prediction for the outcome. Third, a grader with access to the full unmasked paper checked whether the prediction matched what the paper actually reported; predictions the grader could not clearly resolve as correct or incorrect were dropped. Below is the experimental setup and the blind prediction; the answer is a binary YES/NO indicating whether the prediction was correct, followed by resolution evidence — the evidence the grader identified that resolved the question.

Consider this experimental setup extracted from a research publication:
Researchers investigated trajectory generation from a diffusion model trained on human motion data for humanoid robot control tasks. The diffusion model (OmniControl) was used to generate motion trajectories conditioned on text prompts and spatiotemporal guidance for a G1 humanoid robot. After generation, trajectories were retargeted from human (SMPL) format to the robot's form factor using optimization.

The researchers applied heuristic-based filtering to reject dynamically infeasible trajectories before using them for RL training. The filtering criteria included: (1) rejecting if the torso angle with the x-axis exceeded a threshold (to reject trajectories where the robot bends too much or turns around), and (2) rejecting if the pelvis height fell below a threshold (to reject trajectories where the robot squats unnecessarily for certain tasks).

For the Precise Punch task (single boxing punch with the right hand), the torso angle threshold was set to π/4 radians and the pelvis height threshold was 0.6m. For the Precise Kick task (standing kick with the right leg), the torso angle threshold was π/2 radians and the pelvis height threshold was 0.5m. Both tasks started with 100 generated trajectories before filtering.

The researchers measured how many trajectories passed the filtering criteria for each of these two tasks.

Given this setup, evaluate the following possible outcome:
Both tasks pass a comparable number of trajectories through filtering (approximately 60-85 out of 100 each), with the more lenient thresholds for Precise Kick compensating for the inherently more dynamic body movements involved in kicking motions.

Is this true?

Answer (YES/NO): NO